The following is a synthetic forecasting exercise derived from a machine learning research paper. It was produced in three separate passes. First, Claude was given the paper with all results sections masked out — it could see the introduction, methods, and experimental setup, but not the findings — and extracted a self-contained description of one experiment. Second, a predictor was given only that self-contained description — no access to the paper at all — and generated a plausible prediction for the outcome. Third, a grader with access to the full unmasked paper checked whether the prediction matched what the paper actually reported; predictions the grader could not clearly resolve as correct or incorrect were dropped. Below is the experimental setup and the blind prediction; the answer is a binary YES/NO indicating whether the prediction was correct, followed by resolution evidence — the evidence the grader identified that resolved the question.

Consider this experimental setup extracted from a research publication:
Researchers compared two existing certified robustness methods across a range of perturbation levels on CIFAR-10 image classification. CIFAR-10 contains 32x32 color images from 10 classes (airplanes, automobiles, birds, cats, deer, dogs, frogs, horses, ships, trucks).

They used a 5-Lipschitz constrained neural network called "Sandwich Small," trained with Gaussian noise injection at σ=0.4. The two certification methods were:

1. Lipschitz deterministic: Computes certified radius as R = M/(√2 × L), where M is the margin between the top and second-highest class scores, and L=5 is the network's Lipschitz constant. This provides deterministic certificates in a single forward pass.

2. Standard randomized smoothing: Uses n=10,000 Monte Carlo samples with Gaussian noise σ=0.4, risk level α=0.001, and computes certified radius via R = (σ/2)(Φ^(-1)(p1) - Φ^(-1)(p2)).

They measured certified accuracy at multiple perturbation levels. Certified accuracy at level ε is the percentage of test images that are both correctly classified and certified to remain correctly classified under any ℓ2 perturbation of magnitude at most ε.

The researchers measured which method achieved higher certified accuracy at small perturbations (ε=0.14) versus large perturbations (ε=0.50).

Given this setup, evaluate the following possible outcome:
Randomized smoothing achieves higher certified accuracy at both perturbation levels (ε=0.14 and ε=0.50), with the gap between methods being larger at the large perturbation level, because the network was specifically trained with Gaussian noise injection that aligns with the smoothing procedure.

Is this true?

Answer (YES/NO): NO